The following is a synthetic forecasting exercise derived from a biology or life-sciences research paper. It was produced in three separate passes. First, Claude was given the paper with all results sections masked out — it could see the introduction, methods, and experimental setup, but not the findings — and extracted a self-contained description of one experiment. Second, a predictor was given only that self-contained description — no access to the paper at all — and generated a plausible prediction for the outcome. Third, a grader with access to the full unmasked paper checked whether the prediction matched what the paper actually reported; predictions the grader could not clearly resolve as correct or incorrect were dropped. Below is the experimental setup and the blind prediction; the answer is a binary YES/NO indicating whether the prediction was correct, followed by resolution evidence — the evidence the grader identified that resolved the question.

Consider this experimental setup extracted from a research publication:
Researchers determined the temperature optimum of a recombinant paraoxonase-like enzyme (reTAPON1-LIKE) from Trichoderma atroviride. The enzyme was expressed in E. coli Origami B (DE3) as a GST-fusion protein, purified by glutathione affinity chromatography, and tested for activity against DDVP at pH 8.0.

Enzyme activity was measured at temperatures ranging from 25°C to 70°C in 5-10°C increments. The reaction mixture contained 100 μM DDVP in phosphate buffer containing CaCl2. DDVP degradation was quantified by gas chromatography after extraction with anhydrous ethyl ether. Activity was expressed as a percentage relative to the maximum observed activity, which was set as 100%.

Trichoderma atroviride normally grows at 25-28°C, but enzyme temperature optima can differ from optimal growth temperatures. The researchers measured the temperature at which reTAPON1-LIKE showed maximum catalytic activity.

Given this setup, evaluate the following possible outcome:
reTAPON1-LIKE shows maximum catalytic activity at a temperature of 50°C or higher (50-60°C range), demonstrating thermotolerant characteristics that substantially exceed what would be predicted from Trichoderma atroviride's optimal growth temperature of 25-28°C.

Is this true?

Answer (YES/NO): NO